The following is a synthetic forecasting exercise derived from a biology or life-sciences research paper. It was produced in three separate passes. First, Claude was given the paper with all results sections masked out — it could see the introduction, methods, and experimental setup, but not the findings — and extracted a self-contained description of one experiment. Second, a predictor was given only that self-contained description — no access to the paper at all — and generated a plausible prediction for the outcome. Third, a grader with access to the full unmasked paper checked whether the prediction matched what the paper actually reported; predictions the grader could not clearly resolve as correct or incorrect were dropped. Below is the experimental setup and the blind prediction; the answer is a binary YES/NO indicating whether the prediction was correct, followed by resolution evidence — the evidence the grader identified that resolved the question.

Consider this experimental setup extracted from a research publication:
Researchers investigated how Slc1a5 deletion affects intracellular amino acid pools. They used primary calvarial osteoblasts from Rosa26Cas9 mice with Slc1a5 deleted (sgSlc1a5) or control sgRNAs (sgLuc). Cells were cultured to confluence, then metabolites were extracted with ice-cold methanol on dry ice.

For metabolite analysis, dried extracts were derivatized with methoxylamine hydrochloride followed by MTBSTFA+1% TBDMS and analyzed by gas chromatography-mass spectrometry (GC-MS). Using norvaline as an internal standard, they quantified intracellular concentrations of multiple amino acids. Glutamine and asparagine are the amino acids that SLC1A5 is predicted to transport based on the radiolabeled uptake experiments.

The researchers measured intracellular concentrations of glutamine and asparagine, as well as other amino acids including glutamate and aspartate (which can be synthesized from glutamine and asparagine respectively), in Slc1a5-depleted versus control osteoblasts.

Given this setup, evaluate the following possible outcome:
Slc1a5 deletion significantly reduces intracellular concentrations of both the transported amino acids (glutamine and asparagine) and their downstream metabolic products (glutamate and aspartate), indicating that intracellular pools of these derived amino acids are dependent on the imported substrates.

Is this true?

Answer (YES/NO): YES